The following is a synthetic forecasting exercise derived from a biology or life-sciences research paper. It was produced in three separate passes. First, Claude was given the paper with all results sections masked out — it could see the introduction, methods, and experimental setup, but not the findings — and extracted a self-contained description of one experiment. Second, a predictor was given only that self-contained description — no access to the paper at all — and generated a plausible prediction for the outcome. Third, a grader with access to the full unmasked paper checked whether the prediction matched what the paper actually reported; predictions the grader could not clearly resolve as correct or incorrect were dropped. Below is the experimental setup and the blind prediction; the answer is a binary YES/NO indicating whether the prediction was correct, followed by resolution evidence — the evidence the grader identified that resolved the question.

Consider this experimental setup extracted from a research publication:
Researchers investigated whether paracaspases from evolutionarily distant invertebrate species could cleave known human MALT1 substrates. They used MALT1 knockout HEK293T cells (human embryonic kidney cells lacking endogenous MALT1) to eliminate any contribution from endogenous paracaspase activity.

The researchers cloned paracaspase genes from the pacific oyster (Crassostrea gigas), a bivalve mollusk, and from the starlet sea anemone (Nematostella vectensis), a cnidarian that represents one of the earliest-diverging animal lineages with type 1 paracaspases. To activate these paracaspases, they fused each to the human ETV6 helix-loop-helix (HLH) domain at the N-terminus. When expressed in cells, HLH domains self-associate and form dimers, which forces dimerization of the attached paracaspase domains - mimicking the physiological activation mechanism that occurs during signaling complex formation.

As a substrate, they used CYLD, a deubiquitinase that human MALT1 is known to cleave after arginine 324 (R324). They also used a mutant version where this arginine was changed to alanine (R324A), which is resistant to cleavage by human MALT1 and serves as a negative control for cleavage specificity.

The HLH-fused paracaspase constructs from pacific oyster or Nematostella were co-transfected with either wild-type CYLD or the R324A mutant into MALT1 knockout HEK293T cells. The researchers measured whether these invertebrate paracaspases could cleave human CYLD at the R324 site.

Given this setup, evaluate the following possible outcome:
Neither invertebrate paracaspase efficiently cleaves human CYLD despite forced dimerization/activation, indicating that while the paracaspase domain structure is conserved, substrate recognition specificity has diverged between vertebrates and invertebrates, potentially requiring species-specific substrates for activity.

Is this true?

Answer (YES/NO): NO